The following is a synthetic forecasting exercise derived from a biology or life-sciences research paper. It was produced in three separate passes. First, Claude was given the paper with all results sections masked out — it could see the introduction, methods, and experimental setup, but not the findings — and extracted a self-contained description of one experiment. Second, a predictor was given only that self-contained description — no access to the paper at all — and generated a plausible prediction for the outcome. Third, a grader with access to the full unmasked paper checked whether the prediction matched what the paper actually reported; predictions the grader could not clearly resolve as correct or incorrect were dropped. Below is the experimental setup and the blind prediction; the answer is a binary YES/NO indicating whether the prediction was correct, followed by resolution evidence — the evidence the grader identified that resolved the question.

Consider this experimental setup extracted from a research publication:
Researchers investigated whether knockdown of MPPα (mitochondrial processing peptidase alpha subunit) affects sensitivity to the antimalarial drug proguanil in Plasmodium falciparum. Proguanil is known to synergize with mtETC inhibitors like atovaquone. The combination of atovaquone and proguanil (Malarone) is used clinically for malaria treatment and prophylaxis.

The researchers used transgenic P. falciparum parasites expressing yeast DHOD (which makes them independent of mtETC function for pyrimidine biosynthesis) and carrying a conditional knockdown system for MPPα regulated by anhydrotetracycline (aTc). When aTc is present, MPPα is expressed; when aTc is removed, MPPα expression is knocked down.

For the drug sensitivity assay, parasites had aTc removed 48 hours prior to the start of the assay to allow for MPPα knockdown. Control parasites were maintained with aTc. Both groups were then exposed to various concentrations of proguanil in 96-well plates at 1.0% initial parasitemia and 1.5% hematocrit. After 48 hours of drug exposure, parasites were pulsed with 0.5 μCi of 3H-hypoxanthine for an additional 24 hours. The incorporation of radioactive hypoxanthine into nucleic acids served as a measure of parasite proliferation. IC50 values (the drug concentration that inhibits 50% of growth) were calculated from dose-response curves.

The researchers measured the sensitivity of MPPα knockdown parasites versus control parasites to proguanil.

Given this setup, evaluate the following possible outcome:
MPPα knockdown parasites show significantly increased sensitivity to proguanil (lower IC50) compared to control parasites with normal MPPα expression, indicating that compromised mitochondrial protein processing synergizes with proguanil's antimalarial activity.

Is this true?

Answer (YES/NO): YES